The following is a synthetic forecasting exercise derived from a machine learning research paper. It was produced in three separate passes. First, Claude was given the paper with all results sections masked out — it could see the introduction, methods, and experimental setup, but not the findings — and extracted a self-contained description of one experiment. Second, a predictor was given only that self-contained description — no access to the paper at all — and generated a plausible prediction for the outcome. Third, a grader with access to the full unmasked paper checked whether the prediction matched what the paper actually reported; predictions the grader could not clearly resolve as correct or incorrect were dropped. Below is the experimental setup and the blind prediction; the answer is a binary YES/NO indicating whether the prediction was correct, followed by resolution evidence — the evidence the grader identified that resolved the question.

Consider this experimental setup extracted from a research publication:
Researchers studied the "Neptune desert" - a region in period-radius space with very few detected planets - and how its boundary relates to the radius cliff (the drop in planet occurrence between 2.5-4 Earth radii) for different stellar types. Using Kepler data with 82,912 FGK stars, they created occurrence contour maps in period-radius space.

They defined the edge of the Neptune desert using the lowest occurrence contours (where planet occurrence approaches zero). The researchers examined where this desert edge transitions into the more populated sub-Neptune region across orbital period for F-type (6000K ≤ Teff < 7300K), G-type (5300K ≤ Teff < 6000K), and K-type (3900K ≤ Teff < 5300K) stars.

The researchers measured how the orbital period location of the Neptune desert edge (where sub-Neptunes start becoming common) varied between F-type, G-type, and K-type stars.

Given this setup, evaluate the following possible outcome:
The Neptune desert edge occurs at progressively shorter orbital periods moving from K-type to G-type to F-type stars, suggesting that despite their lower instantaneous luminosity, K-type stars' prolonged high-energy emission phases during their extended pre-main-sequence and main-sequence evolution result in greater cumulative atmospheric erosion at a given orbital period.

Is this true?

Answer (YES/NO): NO